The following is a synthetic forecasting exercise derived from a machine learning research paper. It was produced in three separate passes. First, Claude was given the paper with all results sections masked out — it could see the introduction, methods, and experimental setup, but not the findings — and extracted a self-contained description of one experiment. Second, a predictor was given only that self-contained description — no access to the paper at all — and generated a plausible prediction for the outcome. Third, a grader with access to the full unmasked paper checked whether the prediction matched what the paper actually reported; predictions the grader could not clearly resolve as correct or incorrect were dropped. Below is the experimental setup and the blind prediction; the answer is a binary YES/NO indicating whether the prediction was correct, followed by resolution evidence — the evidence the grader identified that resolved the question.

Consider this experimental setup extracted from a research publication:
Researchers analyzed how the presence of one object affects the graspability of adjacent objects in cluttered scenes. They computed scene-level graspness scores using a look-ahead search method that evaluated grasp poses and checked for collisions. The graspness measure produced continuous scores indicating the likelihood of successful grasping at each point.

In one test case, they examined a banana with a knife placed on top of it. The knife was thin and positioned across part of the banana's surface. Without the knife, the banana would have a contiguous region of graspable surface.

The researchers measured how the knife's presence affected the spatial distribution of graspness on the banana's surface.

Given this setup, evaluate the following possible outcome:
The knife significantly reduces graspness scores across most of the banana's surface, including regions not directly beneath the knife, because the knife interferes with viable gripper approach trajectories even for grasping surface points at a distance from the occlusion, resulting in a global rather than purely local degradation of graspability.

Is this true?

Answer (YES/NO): NO